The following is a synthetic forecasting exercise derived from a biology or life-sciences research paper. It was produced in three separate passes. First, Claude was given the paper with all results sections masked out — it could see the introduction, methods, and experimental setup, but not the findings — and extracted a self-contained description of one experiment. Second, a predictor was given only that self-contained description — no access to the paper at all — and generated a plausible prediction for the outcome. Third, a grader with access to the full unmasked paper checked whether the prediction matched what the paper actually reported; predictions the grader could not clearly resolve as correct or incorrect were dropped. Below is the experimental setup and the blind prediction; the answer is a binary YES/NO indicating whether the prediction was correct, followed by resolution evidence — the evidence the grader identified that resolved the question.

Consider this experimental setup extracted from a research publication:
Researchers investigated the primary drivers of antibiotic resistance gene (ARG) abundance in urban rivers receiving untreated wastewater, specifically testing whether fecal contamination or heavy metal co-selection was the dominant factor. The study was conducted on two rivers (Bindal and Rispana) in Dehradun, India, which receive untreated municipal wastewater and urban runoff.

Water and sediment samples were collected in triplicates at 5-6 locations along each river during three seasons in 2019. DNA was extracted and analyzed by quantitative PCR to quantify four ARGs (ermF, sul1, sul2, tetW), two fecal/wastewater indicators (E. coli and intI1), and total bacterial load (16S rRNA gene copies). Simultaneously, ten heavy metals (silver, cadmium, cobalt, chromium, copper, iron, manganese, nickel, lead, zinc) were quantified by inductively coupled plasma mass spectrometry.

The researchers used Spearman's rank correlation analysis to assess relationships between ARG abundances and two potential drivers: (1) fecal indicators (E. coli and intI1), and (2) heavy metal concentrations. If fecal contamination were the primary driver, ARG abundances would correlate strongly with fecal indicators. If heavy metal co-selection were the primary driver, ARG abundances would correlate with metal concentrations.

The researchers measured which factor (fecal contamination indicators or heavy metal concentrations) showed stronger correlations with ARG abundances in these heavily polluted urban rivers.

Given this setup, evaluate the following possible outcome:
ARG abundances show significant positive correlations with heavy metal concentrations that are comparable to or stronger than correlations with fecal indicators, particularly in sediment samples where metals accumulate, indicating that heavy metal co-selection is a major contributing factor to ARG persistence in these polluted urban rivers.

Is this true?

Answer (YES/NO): NO